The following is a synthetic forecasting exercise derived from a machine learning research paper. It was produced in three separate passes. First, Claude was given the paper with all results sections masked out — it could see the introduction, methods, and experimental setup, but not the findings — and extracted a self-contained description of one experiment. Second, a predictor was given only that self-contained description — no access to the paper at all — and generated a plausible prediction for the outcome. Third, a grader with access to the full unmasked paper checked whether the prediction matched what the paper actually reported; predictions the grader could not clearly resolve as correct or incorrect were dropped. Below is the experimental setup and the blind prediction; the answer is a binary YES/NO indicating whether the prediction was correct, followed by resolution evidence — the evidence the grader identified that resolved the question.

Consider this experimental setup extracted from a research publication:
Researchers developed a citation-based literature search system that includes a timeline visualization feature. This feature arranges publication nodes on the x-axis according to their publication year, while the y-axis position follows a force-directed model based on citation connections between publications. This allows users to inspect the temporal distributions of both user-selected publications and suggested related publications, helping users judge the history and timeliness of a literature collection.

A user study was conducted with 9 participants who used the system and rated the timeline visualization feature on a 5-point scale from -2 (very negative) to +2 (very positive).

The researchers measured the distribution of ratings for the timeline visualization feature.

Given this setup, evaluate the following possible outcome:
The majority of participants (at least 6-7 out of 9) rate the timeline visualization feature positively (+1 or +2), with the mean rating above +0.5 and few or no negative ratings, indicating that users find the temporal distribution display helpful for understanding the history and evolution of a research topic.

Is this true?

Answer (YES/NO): YES